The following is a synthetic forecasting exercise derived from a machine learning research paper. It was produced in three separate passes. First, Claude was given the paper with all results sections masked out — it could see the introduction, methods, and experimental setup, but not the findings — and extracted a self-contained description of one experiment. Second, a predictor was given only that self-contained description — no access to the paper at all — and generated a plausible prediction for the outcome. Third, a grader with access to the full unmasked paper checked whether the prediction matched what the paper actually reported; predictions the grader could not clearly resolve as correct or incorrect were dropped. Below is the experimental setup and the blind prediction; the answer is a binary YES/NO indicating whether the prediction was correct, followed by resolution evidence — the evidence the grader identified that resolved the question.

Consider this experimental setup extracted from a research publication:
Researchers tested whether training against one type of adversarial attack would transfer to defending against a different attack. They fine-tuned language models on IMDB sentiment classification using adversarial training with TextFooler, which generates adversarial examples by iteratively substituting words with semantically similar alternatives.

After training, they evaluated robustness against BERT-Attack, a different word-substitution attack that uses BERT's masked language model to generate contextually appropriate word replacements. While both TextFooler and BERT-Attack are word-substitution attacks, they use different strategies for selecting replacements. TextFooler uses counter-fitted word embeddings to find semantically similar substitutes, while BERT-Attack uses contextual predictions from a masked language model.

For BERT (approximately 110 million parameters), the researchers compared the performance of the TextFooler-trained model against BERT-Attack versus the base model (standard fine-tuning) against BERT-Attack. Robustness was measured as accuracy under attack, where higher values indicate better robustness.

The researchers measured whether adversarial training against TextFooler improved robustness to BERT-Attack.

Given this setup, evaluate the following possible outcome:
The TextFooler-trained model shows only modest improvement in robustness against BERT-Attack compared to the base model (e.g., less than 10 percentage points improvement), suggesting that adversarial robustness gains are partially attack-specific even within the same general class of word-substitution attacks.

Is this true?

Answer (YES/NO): NO